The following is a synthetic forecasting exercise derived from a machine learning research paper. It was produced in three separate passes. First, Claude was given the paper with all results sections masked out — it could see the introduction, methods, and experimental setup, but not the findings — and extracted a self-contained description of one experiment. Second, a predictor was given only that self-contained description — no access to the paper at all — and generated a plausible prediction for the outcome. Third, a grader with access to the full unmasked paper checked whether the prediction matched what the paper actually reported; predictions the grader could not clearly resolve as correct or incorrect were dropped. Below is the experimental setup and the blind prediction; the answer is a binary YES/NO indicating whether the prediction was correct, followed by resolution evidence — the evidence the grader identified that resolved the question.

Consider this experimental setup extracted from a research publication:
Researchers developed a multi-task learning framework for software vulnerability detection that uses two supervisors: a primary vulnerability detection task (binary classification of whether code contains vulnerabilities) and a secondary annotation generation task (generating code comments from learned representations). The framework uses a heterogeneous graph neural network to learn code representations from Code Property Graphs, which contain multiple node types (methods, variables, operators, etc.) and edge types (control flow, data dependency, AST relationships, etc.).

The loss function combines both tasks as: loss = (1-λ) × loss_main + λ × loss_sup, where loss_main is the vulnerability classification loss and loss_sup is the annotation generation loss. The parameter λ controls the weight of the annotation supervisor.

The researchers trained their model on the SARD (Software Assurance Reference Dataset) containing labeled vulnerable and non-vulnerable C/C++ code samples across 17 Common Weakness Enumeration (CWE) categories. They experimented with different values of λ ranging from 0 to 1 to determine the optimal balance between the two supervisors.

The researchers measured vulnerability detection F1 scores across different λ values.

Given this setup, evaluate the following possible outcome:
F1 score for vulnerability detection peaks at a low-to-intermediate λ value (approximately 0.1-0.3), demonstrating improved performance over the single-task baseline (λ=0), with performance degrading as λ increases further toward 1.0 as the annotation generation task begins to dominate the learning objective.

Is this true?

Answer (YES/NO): YES